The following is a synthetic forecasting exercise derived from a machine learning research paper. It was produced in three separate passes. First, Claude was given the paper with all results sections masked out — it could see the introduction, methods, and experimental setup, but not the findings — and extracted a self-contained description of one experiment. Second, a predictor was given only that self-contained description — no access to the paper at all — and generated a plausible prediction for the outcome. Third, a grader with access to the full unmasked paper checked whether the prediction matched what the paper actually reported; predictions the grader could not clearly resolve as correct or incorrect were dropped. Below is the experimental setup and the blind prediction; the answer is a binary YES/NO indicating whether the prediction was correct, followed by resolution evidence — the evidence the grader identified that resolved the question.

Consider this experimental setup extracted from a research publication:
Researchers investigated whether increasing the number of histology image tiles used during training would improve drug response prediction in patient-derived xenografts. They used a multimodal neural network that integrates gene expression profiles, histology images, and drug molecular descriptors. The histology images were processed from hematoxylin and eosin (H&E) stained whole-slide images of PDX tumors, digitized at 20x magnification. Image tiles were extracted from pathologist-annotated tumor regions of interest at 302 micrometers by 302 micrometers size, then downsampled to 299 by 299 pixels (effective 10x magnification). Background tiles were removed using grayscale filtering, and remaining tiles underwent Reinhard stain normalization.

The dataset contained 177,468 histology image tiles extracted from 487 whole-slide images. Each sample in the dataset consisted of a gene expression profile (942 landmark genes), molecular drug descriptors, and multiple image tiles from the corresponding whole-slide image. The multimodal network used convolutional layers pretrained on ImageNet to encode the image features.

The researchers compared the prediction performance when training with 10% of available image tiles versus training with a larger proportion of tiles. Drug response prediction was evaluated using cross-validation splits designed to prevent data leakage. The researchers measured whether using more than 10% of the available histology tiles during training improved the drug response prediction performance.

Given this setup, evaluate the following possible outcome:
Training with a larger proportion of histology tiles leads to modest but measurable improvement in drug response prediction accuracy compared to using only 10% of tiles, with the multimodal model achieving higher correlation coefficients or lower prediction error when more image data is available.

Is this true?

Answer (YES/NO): NO